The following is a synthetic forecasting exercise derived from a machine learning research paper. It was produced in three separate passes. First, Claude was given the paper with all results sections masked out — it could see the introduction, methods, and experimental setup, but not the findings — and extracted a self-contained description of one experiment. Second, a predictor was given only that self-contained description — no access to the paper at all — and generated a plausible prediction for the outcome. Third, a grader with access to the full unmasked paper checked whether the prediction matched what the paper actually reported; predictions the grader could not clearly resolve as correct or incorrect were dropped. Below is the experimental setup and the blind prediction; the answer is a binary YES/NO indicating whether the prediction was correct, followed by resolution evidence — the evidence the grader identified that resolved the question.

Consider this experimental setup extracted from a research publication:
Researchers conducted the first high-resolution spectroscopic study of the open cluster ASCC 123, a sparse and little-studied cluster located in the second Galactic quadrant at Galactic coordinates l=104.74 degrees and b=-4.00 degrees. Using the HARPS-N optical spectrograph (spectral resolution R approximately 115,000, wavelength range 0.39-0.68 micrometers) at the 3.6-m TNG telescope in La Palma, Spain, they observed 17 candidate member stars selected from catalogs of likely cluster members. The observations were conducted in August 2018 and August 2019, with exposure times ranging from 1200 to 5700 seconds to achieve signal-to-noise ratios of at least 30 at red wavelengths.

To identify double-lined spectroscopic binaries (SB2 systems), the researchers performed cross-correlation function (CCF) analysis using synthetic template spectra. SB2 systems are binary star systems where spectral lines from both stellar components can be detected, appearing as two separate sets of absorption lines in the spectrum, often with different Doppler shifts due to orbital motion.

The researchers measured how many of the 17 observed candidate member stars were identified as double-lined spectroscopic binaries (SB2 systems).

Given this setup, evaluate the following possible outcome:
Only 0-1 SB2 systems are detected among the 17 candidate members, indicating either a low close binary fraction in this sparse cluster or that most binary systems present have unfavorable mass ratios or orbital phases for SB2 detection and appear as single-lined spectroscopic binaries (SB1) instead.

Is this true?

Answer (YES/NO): NO